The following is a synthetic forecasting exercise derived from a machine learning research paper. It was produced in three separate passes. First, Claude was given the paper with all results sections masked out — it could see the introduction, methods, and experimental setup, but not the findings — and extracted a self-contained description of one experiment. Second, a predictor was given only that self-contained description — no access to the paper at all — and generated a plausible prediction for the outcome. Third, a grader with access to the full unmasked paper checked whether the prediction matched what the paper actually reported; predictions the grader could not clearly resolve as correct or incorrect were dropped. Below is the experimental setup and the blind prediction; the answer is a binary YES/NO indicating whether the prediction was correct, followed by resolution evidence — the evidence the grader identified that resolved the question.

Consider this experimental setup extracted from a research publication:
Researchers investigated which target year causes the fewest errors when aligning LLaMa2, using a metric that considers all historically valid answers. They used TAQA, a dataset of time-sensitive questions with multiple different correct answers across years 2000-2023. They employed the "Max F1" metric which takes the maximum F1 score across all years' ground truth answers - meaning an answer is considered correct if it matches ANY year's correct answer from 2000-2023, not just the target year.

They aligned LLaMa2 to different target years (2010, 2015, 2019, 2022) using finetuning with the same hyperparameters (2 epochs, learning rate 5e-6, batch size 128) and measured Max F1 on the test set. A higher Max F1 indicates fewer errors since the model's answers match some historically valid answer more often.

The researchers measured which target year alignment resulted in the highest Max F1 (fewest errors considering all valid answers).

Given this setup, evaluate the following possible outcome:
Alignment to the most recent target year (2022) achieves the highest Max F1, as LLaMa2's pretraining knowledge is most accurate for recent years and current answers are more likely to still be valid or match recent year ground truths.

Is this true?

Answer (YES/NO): NO